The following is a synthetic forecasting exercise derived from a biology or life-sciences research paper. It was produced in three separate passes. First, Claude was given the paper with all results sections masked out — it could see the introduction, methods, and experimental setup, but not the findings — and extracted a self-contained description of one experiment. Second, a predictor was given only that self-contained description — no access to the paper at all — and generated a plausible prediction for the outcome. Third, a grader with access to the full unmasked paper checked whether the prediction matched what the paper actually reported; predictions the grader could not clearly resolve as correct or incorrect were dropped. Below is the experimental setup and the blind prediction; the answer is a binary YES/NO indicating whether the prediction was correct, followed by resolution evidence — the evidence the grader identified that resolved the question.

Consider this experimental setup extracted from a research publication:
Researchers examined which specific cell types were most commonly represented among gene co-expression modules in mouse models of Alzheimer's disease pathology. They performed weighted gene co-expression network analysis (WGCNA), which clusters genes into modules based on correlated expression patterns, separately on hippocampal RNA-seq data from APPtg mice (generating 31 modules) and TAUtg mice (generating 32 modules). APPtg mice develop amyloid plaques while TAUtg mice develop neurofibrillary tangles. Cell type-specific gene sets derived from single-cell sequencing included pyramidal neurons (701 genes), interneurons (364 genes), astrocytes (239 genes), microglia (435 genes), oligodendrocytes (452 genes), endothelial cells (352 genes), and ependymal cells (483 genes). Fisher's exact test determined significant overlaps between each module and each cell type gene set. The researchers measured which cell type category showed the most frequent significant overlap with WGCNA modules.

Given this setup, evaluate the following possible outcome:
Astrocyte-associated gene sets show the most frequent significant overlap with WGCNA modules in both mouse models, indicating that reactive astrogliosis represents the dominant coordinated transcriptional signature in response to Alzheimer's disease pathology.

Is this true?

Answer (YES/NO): NO